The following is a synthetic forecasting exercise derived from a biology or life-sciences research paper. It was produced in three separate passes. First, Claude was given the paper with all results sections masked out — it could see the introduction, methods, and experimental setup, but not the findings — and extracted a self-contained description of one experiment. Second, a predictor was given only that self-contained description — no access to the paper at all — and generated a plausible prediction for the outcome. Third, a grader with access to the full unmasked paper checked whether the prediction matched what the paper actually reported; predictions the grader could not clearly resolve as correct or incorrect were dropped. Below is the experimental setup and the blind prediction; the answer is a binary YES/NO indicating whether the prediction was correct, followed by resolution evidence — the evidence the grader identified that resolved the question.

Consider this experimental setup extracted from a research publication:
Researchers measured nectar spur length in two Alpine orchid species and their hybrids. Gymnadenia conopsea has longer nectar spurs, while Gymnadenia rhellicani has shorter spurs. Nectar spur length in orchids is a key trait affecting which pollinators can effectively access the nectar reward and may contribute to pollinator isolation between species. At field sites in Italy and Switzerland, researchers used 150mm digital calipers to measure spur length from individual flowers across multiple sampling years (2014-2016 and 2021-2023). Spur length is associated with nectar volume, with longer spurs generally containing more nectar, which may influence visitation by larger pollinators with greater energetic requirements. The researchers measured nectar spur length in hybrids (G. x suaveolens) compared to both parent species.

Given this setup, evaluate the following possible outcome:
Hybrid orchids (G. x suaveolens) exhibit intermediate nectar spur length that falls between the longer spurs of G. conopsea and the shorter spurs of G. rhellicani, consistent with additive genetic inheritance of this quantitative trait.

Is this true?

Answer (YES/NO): NO